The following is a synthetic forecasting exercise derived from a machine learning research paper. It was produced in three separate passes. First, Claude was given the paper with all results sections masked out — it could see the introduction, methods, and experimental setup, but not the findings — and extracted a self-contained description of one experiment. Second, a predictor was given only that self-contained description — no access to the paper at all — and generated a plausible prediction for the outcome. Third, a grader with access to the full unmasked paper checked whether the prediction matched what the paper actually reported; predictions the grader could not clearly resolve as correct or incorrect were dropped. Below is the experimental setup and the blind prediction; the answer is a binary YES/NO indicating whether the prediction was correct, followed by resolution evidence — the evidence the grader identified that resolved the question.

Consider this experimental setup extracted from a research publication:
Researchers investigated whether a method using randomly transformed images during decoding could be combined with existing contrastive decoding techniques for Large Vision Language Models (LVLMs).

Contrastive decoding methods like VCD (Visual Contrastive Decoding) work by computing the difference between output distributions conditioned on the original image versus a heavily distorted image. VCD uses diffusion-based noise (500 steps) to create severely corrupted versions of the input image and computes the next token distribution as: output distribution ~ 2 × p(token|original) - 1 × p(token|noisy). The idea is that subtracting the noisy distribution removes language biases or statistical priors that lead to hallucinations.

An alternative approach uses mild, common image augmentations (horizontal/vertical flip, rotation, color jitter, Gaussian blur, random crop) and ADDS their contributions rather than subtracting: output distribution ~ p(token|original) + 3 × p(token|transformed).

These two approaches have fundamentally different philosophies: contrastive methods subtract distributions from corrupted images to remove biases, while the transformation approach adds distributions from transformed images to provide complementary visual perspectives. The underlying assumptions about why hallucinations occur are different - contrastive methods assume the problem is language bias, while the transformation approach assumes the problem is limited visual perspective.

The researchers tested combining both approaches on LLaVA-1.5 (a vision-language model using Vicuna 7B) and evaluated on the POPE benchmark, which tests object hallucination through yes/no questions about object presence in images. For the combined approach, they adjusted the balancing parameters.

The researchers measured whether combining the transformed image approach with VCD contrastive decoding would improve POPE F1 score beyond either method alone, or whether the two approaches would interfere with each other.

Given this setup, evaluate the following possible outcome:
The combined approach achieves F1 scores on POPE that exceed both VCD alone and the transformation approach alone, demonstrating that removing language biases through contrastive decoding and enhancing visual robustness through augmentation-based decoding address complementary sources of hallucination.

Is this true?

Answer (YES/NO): YES